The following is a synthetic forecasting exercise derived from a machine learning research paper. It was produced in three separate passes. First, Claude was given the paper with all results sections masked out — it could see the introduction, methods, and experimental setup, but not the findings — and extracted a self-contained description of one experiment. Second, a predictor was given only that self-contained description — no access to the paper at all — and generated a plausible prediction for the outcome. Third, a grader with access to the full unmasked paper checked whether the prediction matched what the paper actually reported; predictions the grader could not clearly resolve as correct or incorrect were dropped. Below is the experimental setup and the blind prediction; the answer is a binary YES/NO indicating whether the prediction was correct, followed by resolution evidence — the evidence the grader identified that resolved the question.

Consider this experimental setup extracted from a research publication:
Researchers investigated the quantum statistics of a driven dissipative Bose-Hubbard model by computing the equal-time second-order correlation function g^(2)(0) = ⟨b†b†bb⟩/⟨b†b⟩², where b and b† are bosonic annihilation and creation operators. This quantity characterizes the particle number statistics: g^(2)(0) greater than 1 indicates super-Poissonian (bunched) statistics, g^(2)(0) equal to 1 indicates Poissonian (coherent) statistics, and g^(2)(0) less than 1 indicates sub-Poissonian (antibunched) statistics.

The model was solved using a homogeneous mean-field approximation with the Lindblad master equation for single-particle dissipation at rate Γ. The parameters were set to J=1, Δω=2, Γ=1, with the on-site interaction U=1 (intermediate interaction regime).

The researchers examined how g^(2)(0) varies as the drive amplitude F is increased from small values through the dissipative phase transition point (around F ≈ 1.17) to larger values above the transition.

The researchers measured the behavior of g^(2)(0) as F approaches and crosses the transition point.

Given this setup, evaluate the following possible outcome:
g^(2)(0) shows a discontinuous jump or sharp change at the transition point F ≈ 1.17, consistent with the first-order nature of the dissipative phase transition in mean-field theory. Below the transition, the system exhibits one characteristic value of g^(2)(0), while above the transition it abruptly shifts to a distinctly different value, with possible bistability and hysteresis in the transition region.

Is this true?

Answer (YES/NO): NO